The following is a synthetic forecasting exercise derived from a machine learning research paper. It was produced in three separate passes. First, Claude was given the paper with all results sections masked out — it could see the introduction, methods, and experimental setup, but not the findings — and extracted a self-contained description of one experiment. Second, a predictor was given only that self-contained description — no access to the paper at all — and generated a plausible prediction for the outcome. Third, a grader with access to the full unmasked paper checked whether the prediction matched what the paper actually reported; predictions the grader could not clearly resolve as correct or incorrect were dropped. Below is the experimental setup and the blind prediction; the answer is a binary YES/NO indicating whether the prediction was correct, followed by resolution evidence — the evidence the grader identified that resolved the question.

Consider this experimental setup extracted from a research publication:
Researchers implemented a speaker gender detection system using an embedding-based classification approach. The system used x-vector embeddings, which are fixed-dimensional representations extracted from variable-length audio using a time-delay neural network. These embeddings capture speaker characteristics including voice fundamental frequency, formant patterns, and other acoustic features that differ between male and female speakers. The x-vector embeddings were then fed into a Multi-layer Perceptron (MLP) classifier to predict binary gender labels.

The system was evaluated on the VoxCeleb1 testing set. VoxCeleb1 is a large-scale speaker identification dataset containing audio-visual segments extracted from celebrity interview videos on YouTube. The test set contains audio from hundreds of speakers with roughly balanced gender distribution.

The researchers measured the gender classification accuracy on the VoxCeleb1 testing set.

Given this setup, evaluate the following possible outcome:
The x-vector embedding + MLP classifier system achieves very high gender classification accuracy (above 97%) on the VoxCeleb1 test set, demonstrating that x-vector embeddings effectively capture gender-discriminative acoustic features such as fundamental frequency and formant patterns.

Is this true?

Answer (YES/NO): YES